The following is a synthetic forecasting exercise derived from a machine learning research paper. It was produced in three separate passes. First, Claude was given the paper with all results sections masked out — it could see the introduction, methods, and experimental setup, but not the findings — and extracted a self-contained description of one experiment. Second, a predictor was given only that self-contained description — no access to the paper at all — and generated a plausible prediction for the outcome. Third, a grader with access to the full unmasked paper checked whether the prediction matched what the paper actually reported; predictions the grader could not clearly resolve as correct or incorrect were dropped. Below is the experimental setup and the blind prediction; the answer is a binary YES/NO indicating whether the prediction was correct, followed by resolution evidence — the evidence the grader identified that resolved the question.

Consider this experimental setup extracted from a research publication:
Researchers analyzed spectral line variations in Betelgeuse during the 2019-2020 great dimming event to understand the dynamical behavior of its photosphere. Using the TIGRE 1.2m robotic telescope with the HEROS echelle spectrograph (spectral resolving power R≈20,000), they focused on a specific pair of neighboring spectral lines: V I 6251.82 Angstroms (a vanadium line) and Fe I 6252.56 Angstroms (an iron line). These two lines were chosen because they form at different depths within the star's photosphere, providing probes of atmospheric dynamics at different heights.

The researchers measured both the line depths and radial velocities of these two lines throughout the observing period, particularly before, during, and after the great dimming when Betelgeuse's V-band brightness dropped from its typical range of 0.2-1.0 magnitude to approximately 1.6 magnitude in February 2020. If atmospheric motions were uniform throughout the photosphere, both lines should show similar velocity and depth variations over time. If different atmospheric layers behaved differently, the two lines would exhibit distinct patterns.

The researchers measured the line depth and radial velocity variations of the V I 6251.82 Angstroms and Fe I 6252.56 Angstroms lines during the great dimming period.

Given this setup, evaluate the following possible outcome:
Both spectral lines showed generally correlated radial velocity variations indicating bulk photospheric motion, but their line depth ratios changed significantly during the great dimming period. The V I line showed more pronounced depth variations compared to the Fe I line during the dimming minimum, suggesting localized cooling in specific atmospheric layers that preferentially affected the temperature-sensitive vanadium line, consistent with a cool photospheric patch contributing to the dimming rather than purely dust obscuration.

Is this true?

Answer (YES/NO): NO